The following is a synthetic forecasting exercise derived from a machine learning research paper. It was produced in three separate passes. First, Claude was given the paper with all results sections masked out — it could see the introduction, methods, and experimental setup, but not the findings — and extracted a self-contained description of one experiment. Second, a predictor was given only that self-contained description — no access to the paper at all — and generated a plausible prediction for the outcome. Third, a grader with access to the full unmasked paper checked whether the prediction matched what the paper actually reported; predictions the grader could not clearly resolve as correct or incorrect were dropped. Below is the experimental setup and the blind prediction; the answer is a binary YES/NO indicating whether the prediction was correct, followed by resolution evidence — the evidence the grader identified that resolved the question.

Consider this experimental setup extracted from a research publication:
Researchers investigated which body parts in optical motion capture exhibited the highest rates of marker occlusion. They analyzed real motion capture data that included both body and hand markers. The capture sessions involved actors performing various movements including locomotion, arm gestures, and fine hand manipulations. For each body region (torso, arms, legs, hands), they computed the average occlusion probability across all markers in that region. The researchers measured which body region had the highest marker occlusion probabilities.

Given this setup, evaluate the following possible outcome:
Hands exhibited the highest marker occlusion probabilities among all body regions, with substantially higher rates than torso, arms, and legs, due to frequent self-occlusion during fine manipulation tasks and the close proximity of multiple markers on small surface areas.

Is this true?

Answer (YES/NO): YES